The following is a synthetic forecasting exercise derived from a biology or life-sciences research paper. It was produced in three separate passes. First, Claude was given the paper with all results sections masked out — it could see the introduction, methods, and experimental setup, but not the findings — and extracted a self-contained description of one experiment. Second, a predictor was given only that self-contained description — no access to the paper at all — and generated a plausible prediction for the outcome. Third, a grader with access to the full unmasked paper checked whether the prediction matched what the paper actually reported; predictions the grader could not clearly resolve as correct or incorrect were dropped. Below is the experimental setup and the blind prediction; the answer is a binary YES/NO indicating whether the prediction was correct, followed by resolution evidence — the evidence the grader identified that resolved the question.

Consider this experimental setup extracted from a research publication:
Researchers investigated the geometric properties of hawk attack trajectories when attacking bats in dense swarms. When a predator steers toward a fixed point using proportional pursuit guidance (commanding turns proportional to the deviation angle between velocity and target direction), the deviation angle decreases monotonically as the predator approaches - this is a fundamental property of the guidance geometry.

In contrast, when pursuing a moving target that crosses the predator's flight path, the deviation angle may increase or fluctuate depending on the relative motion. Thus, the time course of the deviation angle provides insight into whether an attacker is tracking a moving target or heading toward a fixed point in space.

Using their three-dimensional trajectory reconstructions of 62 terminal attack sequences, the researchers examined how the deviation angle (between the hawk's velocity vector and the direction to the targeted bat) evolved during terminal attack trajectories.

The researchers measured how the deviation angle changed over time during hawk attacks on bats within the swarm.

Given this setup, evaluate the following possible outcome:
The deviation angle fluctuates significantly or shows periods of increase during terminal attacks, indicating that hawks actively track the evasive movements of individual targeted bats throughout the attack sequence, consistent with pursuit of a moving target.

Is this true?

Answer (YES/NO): NO